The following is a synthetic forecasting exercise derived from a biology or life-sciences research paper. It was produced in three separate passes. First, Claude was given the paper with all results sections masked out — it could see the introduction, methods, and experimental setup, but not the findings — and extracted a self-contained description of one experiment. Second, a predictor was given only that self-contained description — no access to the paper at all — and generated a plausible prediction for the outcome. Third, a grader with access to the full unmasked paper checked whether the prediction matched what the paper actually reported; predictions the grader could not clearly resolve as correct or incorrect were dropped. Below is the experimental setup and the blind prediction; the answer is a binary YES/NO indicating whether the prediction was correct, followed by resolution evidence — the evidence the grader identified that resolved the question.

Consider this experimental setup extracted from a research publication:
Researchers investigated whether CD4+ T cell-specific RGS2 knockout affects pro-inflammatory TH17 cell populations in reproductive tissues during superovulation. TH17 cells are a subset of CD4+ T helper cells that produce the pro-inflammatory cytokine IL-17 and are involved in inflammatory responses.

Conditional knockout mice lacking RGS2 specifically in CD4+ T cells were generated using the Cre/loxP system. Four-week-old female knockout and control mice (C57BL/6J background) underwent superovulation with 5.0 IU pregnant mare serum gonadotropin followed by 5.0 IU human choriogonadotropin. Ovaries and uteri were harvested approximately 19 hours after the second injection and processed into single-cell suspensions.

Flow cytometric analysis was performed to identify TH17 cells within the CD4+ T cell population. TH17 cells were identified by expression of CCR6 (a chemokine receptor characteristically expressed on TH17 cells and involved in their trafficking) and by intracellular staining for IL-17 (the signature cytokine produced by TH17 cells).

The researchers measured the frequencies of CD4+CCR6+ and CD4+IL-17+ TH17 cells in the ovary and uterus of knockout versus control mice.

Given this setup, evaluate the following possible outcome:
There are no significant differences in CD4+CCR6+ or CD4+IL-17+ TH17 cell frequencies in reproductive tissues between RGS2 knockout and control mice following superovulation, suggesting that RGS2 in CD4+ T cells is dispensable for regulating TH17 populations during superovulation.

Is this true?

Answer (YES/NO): YES